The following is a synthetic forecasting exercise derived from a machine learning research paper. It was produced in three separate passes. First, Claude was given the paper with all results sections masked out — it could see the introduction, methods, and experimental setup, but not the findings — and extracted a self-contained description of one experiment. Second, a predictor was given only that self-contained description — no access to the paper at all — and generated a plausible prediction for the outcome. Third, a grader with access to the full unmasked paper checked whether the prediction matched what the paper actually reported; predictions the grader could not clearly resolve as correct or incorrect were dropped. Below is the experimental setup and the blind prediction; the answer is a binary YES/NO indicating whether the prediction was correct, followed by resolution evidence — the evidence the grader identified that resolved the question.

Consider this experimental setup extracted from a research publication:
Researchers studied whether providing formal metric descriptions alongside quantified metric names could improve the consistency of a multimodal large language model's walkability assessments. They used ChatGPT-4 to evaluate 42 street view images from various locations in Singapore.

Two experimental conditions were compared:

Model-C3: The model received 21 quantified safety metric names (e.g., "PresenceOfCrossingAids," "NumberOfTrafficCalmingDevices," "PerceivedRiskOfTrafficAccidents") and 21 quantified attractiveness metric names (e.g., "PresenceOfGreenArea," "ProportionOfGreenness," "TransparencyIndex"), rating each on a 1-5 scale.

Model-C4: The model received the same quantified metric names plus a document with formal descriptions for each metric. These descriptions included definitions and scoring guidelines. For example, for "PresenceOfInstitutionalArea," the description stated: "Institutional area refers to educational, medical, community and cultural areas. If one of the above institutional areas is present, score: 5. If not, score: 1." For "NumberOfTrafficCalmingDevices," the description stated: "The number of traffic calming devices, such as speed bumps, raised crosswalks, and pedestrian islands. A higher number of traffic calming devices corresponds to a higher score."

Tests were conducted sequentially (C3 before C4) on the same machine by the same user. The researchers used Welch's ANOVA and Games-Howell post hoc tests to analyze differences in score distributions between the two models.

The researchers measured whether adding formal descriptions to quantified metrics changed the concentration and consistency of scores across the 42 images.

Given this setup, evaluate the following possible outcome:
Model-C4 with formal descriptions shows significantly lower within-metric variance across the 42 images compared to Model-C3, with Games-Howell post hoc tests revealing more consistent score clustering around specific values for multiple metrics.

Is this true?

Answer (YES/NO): NO